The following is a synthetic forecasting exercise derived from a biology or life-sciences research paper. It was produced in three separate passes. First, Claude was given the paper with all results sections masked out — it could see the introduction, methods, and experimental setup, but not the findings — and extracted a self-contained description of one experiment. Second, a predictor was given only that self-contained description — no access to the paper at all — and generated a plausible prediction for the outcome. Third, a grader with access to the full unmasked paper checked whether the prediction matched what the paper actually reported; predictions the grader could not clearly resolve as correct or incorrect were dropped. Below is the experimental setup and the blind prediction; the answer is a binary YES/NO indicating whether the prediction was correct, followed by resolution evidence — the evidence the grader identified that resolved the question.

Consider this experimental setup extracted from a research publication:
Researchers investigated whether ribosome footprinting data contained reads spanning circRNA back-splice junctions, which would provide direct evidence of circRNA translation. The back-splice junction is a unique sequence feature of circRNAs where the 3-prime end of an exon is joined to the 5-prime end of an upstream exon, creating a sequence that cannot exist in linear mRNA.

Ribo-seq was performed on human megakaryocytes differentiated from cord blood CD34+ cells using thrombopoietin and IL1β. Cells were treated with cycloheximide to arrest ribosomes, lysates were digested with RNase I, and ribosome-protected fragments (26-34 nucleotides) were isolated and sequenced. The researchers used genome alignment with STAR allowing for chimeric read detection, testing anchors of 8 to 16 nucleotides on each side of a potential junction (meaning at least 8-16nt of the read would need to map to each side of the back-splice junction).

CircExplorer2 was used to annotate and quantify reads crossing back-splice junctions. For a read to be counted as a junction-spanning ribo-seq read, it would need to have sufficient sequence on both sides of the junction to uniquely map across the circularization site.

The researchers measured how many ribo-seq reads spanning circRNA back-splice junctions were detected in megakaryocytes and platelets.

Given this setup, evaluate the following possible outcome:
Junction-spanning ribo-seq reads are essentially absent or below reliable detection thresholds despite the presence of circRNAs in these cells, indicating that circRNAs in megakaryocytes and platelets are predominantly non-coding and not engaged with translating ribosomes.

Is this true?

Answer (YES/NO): NO